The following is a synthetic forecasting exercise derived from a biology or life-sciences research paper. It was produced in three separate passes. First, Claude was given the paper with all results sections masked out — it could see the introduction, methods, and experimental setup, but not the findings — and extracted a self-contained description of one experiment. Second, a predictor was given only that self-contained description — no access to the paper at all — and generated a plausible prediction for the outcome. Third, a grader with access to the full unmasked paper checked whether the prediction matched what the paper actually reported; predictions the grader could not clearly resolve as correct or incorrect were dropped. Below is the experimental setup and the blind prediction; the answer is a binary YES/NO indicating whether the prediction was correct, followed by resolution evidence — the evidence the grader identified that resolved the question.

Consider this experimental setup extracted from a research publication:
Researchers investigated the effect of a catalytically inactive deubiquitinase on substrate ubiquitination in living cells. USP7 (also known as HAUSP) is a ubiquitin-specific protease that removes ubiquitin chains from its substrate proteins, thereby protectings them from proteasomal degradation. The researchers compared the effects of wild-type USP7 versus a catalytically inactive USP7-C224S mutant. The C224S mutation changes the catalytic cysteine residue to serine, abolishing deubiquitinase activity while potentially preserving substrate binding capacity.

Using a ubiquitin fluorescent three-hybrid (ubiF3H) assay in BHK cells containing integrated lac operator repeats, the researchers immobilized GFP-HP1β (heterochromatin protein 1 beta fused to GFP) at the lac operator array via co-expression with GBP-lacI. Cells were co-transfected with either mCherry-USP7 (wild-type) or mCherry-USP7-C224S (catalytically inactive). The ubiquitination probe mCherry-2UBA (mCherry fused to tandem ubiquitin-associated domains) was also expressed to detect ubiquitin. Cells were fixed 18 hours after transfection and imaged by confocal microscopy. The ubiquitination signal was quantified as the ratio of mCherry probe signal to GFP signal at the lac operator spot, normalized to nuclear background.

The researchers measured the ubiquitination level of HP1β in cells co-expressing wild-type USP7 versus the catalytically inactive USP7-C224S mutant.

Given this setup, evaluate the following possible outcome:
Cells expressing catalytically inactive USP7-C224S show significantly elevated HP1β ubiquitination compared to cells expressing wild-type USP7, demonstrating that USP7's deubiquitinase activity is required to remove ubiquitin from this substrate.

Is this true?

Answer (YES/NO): YES